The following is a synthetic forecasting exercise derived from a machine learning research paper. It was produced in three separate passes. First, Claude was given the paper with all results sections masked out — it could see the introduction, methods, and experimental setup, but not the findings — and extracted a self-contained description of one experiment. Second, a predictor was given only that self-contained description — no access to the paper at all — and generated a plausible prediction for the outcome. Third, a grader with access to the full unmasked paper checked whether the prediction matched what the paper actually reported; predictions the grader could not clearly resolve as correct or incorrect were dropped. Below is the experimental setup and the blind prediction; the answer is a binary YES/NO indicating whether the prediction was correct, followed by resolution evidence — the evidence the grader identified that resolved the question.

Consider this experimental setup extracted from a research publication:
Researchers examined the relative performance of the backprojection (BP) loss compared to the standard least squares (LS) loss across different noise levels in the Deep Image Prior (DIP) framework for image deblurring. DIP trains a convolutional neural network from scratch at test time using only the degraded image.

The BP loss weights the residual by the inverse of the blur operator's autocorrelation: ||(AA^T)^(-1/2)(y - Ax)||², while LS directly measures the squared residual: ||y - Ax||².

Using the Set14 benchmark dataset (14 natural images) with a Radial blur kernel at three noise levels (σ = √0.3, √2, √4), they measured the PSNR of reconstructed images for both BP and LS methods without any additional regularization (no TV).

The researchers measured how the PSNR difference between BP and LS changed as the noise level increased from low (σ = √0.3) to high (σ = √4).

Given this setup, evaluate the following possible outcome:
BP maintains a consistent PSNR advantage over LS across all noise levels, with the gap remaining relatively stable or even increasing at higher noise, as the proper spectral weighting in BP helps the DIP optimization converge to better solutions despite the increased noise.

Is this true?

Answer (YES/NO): NO